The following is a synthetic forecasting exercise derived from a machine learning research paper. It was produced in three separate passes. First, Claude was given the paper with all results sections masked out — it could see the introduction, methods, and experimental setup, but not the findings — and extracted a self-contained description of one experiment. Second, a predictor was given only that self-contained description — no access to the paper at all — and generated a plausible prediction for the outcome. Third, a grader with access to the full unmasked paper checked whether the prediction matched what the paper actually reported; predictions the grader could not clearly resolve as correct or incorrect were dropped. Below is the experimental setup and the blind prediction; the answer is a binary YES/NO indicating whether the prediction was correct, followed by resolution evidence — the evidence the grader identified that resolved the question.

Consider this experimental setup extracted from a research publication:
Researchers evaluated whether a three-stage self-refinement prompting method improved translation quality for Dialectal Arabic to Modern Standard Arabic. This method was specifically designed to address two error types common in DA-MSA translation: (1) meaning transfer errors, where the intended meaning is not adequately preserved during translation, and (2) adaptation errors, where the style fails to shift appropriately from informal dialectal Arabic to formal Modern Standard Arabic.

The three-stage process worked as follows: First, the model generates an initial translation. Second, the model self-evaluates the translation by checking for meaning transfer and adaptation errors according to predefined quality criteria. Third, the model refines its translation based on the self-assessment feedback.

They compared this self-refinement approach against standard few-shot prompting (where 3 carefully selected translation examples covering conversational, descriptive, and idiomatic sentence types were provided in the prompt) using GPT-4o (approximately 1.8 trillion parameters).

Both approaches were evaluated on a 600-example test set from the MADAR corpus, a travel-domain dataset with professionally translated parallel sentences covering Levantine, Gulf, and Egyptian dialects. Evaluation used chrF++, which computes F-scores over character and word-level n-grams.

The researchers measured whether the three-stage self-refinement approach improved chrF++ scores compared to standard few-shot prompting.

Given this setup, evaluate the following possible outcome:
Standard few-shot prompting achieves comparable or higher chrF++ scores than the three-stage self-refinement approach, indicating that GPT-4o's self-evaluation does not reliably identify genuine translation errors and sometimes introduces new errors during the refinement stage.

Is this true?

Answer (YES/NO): YES